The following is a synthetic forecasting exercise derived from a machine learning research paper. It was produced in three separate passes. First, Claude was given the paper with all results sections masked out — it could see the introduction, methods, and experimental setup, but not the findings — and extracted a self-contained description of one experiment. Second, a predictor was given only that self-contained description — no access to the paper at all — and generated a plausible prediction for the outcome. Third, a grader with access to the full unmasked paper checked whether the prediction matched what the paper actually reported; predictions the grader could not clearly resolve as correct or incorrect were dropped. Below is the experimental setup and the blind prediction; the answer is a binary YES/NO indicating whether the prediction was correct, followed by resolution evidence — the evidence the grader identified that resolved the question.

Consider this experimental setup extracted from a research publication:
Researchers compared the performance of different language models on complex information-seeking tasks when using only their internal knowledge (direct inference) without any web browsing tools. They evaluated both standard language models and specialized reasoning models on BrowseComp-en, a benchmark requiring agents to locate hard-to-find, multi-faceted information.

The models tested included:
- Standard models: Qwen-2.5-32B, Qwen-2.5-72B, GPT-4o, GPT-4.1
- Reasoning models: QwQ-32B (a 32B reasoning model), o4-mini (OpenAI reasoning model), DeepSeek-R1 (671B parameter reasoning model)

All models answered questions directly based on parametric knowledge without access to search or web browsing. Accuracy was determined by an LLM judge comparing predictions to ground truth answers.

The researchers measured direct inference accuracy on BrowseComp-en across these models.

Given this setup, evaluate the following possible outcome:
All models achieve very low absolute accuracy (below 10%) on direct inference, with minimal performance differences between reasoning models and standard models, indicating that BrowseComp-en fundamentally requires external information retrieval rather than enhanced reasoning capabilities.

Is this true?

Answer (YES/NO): NO